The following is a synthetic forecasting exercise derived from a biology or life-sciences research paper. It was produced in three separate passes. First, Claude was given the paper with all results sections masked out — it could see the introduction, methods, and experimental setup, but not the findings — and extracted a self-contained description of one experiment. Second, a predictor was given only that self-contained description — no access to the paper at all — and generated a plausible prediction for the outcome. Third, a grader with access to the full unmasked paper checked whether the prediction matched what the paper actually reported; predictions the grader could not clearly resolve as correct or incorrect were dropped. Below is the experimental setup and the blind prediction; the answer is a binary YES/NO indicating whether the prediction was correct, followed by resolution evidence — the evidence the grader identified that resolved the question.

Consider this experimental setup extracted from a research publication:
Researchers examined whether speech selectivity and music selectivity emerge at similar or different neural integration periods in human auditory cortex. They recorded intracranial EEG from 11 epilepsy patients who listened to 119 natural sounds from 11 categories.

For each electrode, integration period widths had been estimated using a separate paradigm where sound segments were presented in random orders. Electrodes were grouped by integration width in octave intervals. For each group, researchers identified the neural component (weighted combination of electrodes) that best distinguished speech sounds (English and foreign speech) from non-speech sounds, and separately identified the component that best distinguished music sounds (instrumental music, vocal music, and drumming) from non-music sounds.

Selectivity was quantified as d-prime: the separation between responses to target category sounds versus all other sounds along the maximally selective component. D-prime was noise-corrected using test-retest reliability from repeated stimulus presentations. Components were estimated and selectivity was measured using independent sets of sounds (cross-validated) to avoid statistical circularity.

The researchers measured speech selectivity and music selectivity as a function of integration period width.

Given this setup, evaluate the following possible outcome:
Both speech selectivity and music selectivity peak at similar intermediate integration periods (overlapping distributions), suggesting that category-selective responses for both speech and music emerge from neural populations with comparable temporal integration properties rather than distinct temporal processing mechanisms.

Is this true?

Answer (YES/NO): NO